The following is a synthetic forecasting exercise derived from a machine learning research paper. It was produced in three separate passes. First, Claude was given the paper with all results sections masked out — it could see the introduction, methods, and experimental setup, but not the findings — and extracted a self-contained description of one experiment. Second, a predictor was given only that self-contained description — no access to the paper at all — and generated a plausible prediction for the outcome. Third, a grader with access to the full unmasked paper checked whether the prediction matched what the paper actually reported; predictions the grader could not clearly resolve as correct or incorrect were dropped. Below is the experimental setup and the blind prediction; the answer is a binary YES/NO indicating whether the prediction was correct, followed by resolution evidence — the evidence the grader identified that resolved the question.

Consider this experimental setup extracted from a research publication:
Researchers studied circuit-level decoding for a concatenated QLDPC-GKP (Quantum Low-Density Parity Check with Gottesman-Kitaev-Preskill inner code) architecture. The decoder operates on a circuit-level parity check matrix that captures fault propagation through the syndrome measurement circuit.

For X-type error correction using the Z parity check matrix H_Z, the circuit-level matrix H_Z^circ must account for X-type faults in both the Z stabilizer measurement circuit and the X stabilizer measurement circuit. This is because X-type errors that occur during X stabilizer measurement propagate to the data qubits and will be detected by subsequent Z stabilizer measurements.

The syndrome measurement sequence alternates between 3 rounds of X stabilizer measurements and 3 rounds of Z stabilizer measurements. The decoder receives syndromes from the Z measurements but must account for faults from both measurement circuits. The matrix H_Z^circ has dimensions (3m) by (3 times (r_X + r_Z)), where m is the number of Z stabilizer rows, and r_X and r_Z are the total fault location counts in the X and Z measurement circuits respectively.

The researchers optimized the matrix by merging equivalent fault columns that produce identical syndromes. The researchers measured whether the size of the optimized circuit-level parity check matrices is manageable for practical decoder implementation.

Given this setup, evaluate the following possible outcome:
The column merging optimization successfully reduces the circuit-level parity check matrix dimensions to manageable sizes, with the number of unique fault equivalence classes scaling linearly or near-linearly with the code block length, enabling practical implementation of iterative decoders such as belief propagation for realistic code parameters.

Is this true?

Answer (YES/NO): NO